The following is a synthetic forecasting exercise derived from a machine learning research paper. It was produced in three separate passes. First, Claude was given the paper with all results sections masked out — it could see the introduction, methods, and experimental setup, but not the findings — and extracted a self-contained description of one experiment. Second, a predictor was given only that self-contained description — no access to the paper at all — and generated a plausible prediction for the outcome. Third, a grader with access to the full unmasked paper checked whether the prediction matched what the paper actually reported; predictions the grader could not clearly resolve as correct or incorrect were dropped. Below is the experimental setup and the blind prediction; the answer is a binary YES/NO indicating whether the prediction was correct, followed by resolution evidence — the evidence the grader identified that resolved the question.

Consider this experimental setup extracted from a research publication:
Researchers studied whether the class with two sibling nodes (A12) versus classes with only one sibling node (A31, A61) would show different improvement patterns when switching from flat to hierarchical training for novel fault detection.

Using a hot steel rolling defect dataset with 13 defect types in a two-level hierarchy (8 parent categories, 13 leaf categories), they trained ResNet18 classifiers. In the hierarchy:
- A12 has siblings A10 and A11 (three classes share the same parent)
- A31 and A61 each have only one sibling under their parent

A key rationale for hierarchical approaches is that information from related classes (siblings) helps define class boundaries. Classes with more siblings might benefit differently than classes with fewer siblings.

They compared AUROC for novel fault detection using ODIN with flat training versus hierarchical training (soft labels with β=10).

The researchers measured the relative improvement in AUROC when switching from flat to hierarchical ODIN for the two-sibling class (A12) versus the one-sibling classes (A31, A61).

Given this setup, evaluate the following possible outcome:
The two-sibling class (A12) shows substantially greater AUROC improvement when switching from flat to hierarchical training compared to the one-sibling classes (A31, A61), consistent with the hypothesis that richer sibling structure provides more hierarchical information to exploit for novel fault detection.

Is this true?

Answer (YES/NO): NO